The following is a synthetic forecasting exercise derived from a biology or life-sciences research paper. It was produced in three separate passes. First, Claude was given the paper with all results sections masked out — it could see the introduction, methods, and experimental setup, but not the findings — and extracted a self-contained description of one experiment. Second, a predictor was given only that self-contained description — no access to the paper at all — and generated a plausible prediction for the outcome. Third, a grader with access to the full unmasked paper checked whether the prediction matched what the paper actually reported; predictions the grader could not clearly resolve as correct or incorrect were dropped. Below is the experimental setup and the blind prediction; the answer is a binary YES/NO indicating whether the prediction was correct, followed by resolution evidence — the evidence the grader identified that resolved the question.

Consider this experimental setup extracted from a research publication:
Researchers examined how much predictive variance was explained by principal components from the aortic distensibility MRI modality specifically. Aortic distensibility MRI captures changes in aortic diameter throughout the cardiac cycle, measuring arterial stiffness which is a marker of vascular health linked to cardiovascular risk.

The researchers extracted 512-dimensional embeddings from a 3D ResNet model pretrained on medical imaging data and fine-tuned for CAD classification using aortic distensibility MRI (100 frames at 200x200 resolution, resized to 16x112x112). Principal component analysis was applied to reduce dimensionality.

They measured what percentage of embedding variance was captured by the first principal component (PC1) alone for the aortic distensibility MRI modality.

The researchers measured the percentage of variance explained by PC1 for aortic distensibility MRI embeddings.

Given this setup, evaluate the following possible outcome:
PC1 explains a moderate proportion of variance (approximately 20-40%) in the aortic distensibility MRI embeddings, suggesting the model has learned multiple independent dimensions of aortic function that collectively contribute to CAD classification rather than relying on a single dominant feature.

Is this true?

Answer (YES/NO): NO